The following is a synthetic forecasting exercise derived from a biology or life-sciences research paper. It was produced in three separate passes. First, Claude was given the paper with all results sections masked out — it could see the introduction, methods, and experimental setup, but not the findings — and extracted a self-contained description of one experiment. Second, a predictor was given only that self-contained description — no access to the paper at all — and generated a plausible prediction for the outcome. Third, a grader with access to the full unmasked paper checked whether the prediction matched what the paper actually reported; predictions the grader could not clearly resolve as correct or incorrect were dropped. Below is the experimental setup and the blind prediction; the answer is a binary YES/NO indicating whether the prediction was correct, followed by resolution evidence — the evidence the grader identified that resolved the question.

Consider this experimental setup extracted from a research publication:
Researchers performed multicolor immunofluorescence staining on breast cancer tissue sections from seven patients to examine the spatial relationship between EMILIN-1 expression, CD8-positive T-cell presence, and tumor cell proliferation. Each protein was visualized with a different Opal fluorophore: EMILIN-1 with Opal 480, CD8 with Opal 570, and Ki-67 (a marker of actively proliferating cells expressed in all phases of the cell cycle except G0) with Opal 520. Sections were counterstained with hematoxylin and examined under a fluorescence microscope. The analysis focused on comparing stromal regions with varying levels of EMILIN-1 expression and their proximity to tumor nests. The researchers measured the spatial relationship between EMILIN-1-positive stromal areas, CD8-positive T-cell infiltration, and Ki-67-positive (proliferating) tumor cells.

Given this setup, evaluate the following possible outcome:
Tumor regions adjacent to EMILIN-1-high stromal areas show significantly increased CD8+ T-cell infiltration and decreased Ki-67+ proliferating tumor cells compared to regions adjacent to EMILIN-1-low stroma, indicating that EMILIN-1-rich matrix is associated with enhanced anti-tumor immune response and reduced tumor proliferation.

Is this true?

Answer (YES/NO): YES